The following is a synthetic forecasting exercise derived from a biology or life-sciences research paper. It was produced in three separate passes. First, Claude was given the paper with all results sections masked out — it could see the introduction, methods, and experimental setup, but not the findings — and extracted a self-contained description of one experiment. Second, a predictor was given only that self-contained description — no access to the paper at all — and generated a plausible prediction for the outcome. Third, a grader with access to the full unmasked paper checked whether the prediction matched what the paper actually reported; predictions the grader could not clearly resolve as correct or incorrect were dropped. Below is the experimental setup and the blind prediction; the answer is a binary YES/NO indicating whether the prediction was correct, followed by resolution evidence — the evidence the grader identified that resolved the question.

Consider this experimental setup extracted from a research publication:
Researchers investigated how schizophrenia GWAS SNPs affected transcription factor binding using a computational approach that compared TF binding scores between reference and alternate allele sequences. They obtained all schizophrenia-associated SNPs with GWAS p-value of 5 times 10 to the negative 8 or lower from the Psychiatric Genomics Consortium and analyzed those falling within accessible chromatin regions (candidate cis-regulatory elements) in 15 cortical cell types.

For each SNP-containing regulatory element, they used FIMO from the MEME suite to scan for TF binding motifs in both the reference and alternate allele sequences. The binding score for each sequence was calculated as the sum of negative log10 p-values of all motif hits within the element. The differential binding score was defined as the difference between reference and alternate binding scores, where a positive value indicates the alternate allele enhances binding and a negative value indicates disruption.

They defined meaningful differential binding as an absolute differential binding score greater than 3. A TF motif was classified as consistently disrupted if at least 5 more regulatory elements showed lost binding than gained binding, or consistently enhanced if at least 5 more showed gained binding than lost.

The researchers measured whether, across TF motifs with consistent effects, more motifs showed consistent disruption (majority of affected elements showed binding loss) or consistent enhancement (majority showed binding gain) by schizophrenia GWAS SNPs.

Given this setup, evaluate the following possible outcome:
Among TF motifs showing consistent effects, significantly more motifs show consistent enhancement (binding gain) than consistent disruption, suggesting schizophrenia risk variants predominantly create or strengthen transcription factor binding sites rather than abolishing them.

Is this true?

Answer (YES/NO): NO